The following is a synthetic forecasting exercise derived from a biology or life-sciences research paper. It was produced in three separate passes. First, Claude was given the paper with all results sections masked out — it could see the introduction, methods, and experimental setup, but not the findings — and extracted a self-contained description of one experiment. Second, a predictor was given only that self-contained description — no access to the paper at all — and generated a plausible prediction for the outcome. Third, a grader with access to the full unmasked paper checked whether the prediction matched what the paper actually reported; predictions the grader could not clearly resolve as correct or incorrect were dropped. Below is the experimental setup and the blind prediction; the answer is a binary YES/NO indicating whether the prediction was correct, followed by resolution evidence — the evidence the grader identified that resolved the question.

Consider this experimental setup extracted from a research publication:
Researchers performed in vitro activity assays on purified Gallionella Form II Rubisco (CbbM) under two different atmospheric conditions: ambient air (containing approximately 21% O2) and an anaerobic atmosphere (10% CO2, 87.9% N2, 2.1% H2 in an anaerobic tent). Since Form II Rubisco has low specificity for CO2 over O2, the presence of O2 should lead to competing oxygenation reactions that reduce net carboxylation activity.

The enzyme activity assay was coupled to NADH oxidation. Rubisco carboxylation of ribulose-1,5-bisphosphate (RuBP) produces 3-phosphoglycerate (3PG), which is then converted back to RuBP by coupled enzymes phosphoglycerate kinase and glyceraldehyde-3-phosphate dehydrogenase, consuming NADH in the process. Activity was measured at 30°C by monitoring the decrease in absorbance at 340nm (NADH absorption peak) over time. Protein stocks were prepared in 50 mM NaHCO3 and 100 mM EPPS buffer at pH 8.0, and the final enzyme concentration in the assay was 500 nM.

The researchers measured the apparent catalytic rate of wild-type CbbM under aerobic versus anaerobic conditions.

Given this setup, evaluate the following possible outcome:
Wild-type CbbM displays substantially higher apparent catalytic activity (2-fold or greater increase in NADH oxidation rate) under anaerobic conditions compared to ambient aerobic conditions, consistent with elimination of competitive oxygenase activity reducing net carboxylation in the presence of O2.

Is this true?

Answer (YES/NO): NO